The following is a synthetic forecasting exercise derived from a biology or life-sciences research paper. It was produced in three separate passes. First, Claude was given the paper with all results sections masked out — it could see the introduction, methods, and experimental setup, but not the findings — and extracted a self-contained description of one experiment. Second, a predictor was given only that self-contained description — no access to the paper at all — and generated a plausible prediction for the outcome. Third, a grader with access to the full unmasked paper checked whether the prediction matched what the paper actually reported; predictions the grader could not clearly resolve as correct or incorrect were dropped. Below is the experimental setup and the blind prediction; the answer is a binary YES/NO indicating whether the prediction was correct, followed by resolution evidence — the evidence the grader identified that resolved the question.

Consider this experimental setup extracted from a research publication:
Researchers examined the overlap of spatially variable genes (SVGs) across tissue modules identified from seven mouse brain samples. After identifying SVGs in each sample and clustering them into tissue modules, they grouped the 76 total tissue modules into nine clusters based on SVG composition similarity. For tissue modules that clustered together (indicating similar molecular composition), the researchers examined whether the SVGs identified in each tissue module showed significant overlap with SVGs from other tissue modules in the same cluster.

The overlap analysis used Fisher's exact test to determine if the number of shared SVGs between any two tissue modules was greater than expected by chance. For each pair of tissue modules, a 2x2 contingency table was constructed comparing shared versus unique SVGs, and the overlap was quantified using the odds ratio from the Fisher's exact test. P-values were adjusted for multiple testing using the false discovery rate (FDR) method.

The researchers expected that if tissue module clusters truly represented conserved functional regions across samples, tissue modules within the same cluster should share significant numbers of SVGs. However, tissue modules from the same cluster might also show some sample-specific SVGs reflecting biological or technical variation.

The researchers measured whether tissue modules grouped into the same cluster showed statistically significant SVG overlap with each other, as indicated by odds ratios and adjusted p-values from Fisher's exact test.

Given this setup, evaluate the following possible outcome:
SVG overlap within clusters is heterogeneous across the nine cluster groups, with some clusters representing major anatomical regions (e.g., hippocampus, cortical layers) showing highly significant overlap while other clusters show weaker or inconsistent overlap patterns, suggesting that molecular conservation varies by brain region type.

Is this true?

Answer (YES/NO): NO